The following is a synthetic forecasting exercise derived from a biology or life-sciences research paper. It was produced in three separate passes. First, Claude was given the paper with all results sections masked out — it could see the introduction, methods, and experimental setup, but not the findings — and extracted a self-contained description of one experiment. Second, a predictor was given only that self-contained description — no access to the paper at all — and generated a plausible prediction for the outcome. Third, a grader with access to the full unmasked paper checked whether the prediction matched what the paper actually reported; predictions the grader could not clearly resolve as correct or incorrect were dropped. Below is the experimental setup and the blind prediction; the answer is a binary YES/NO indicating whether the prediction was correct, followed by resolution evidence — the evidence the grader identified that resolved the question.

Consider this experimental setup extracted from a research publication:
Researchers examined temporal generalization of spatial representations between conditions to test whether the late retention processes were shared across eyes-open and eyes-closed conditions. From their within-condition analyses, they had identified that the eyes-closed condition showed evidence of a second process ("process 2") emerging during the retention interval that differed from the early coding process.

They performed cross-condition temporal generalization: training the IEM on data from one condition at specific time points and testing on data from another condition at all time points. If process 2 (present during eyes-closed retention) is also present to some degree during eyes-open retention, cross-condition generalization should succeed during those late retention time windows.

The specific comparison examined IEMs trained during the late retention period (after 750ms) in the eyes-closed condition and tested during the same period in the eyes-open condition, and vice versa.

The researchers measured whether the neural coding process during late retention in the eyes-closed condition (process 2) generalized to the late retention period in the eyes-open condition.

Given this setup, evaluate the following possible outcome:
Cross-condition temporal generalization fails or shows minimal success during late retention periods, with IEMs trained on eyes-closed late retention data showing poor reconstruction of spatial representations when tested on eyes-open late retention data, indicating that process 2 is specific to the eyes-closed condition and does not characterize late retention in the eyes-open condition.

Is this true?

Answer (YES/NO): YES